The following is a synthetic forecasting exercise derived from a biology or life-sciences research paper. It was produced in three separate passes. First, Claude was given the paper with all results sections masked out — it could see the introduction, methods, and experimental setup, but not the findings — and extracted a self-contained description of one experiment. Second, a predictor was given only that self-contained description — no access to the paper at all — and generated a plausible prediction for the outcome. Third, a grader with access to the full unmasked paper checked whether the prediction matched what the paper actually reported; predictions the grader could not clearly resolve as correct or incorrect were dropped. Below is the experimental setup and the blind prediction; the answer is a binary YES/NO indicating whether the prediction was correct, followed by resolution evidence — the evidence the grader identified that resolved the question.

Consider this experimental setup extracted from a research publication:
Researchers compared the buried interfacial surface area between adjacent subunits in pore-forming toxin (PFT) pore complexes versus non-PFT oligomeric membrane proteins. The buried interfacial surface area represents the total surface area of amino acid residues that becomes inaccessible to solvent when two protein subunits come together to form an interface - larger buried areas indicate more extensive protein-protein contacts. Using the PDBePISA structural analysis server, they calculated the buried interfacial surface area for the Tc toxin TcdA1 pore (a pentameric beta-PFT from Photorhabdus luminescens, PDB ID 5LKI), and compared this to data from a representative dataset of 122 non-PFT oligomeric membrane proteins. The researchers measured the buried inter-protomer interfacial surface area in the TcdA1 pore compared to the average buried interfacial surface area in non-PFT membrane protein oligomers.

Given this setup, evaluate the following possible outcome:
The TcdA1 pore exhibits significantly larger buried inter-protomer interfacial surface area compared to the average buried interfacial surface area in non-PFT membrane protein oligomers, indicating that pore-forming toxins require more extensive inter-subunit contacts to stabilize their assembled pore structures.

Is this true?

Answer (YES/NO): YES